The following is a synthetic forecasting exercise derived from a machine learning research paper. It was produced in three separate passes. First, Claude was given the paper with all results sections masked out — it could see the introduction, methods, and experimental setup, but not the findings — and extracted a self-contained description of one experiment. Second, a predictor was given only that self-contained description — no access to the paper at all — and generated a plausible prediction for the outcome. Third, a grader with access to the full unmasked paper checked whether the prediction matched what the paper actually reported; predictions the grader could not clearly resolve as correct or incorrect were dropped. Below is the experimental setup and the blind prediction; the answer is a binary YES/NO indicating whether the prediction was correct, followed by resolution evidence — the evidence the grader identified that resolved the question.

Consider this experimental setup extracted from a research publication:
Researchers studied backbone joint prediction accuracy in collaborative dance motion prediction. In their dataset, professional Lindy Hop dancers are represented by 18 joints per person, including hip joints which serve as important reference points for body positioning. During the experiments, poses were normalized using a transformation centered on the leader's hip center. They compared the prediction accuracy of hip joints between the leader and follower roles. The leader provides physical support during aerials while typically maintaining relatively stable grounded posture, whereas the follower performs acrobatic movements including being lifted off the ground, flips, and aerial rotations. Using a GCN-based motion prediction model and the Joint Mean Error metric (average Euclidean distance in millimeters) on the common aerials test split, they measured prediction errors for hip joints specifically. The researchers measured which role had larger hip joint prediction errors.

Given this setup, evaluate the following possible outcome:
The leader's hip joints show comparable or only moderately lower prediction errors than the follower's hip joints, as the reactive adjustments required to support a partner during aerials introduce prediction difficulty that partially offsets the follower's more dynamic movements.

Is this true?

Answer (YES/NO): NO